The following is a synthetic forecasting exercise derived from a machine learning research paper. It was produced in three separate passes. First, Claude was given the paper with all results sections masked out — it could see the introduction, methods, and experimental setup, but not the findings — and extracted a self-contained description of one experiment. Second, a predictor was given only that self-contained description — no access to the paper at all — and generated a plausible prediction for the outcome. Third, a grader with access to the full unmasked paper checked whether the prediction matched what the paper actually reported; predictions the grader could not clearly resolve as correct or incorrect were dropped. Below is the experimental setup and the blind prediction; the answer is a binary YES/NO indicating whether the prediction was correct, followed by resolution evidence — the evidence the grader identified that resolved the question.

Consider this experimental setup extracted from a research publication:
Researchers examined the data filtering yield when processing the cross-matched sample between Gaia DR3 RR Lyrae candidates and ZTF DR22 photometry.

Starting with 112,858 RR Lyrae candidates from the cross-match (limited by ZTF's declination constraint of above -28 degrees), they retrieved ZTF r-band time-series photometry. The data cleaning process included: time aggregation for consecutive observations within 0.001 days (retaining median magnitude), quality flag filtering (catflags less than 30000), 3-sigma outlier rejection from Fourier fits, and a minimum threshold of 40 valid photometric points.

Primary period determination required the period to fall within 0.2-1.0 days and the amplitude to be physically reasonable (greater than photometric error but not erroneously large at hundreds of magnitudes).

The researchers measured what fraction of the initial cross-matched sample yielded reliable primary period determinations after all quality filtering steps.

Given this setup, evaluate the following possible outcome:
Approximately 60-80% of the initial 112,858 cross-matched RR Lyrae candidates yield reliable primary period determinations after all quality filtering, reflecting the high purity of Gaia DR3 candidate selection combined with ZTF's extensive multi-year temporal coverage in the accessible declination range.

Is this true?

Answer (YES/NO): NO